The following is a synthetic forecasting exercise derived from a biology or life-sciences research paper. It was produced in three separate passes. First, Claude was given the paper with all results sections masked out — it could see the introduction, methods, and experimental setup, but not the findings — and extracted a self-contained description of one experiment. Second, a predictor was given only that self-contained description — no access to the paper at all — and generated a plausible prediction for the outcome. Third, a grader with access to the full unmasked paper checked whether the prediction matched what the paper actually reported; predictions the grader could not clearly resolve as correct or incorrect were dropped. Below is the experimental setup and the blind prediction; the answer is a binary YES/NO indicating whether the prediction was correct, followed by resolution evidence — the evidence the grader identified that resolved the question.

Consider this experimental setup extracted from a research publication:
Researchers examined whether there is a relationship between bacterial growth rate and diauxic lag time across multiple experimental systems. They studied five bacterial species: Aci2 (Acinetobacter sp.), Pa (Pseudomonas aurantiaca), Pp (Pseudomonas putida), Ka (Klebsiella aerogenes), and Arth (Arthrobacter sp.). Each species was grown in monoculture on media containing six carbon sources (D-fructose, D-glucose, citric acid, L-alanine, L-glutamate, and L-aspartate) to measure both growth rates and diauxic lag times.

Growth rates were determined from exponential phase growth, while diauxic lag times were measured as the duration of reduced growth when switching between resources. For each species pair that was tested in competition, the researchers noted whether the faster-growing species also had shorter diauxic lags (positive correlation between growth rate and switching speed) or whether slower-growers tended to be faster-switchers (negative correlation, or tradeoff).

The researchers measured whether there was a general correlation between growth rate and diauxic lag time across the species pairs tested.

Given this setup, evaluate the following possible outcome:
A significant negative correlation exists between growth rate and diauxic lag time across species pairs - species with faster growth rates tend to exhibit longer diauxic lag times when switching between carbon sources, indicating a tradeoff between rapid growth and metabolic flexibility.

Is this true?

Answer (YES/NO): YES